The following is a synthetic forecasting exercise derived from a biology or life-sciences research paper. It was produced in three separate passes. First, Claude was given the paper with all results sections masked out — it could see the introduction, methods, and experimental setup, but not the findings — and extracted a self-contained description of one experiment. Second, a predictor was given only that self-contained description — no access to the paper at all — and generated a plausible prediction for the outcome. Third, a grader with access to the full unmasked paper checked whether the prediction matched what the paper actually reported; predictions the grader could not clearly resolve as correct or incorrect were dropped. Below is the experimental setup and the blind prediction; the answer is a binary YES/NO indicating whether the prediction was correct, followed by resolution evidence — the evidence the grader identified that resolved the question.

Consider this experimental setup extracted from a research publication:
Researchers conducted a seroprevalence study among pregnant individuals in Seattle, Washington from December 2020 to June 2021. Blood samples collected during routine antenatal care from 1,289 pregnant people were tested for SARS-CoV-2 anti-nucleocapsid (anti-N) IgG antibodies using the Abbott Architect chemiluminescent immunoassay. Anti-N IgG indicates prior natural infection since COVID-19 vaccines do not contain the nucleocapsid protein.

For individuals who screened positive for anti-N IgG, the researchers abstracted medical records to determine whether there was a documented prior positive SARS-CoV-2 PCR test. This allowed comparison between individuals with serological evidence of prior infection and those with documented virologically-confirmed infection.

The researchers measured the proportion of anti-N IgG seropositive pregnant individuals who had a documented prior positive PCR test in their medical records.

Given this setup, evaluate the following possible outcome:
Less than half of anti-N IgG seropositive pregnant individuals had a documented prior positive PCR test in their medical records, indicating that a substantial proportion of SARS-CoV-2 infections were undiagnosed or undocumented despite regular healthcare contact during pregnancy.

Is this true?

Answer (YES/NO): YES